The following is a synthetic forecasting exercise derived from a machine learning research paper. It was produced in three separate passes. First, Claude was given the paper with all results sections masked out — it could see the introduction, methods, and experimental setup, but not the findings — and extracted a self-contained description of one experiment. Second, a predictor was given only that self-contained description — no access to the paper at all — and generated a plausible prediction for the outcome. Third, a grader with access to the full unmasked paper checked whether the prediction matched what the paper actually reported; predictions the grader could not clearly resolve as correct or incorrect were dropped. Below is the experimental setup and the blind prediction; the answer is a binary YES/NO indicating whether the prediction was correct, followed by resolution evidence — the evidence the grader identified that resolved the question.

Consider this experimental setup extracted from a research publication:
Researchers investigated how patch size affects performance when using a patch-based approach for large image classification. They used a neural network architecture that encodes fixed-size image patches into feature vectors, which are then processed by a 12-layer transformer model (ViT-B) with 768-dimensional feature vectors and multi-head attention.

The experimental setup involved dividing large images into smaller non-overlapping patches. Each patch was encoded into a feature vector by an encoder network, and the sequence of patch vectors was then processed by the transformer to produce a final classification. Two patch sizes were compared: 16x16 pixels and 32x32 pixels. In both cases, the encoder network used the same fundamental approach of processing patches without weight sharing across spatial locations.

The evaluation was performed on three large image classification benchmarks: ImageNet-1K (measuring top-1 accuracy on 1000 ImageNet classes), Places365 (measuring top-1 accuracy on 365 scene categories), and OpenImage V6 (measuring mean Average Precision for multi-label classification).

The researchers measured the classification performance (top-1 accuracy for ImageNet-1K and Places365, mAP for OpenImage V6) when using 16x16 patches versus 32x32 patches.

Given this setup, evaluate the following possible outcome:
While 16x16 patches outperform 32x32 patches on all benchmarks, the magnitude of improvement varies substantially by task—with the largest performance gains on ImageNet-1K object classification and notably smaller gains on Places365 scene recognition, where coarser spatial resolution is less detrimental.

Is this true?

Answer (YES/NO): NO